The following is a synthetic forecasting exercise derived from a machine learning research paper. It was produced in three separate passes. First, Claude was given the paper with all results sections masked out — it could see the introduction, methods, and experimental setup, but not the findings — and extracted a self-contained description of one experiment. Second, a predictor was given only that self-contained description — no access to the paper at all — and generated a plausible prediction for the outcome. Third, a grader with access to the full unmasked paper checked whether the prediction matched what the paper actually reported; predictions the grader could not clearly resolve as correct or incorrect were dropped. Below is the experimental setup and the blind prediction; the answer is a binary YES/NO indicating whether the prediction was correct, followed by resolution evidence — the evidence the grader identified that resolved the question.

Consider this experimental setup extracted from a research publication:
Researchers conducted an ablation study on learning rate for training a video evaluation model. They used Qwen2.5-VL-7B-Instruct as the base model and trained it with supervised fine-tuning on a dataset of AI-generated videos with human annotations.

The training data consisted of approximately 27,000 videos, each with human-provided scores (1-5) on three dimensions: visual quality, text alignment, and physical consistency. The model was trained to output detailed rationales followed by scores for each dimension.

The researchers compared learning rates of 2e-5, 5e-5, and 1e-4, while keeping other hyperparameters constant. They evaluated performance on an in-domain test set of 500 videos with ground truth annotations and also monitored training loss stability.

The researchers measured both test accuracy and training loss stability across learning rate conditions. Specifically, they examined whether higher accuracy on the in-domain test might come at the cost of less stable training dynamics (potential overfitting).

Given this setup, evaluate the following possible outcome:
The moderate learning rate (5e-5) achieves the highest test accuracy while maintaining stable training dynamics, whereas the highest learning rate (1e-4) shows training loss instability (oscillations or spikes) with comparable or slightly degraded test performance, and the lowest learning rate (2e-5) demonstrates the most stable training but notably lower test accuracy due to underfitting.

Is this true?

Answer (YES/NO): NO